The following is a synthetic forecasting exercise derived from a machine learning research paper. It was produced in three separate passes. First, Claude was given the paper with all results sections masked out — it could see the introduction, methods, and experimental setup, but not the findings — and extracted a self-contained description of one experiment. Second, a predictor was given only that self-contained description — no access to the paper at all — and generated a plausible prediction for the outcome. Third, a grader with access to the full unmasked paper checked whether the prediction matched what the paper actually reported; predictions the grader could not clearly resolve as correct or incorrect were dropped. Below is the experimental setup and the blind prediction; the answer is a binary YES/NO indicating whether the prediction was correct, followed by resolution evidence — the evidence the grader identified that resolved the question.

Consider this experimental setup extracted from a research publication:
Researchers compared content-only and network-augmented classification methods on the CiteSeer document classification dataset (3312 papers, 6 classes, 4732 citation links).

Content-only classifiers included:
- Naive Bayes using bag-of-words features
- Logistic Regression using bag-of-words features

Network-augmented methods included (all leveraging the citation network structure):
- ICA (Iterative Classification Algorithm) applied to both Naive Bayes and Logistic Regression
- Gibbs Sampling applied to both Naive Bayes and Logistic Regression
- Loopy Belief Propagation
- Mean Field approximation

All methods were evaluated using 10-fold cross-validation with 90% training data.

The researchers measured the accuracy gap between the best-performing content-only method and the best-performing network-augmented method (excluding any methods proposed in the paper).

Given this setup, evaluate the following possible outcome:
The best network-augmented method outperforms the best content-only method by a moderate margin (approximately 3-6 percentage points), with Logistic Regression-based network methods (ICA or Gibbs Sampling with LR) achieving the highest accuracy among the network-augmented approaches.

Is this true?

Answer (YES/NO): NO